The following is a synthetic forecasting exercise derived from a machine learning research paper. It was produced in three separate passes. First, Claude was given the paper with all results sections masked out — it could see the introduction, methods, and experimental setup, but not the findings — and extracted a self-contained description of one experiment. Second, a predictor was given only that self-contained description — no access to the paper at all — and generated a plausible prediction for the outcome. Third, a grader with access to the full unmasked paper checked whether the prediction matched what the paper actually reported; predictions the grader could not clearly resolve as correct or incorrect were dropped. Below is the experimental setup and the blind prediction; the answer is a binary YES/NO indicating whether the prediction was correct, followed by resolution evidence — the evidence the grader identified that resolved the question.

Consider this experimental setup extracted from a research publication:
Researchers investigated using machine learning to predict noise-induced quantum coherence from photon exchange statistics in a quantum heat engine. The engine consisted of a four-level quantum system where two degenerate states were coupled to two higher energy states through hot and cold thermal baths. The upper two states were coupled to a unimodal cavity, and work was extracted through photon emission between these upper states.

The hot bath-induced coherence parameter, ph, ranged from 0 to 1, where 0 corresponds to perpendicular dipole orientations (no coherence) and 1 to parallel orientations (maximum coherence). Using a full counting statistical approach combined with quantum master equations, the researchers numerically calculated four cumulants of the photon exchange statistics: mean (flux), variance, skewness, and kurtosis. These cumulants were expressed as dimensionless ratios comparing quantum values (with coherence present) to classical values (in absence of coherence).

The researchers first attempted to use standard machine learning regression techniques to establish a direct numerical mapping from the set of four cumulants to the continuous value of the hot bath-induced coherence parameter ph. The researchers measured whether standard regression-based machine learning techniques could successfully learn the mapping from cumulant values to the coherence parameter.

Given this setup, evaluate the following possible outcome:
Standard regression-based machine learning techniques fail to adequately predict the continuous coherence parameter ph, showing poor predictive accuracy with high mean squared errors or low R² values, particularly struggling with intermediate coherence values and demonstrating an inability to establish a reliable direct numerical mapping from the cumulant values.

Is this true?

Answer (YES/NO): YES